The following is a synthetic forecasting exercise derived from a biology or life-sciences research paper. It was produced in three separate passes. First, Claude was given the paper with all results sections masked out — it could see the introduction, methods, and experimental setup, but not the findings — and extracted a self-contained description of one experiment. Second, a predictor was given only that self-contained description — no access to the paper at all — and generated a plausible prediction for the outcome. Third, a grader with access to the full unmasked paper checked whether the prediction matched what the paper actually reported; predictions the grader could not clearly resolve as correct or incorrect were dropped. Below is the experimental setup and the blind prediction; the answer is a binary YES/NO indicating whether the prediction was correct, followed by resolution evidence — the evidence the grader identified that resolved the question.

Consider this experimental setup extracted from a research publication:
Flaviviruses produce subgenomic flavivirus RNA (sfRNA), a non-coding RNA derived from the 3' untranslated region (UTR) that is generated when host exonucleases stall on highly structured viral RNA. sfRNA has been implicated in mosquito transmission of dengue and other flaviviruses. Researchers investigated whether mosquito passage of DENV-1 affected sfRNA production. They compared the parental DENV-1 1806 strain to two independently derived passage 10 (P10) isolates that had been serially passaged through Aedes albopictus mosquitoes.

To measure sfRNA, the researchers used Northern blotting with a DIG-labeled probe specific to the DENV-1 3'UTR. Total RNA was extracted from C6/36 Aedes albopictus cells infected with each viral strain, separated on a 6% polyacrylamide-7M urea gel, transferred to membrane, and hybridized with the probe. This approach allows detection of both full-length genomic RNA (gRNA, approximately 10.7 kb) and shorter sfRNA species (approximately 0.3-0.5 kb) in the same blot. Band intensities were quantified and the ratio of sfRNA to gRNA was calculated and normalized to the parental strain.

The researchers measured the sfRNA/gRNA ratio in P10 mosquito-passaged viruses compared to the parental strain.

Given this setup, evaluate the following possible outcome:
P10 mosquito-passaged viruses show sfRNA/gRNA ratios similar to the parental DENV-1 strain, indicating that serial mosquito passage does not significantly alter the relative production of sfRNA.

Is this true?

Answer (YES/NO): NO